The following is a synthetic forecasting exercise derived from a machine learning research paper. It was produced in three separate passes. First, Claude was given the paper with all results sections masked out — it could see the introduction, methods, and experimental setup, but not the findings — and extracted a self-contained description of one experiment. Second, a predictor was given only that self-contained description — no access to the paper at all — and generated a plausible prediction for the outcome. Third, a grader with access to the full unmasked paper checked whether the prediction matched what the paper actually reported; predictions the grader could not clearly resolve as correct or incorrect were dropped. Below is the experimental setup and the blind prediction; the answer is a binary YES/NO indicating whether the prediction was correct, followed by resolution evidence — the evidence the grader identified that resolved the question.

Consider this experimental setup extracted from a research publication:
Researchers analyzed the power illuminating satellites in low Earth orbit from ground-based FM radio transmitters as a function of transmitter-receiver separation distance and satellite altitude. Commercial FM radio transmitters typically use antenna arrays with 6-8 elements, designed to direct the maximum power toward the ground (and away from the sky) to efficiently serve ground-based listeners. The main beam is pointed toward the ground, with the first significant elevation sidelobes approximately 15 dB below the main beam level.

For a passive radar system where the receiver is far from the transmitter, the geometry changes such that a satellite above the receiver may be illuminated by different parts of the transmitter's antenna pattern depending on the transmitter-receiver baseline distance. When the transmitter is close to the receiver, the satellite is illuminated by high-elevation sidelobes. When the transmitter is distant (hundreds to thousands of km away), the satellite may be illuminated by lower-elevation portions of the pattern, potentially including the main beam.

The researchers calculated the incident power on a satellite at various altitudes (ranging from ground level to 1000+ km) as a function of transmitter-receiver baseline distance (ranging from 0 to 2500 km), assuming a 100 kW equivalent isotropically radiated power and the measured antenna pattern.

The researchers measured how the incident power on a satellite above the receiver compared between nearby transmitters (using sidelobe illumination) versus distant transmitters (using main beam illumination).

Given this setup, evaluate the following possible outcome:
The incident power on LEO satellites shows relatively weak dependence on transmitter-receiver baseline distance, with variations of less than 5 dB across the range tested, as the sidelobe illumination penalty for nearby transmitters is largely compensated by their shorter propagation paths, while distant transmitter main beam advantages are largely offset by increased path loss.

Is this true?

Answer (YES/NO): NO